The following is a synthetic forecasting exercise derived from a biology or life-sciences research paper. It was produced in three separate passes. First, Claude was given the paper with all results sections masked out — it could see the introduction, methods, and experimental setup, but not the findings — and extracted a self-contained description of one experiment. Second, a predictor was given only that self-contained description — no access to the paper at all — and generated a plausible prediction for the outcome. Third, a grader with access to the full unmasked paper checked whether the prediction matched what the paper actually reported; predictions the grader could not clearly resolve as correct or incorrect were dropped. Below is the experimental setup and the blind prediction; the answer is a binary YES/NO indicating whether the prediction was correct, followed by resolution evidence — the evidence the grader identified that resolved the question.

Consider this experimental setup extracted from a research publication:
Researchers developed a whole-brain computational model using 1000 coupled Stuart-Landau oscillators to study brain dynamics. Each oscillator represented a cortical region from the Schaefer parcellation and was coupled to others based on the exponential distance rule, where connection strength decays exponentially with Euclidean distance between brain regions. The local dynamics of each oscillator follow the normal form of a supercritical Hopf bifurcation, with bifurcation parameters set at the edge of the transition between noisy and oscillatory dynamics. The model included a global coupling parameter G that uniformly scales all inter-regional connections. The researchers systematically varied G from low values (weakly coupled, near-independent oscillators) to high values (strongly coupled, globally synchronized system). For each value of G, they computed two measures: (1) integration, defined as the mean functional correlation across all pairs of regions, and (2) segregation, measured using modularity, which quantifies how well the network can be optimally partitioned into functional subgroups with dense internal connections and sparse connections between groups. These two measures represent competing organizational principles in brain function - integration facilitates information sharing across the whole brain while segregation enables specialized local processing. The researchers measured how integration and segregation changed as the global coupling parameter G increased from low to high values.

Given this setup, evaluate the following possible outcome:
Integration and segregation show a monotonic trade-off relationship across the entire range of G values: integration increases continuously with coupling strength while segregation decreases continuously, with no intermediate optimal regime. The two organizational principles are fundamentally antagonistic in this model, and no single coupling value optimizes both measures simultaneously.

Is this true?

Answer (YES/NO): NO